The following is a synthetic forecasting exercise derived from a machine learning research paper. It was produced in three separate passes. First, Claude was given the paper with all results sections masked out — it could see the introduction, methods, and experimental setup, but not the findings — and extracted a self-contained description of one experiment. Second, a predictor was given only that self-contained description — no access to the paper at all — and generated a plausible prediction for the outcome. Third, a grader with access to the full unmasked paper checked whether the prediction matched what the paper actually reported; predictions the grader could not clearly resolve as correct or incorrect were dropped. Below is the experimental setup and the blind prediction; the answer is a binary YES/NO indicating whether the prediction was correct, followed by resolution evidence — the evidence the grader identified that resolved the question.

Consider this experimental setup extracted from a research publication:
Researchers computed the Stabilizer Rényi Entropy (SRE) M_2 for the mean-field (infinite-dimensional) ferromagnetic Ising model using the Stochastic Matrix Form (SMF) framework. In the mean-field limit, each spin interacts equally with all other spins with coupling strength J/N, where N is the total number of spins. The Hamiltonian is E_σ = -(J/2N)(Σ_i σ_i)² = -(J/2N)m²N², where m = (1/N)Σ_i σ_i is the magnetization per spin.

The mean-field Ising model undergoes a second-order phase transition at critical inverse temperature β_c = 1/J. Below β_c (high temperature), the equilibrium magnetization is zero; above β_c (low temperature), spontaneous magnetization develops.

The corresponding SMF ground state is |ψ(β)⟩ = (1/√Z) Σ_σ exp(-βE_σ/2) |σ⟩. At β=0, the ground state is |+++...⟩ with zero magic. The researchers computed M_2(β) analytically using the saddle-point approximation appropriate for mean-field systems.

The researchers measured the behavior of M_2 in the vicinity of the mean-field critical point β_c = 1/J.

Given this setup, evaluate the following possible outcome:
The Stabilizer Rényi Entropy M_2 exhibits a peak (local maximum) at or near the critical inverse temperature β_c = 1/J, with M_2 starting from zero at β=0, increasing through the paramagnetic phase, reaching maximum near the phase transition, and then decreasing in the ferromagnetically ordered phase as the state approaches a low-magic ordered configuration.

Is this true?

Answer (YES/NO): NO